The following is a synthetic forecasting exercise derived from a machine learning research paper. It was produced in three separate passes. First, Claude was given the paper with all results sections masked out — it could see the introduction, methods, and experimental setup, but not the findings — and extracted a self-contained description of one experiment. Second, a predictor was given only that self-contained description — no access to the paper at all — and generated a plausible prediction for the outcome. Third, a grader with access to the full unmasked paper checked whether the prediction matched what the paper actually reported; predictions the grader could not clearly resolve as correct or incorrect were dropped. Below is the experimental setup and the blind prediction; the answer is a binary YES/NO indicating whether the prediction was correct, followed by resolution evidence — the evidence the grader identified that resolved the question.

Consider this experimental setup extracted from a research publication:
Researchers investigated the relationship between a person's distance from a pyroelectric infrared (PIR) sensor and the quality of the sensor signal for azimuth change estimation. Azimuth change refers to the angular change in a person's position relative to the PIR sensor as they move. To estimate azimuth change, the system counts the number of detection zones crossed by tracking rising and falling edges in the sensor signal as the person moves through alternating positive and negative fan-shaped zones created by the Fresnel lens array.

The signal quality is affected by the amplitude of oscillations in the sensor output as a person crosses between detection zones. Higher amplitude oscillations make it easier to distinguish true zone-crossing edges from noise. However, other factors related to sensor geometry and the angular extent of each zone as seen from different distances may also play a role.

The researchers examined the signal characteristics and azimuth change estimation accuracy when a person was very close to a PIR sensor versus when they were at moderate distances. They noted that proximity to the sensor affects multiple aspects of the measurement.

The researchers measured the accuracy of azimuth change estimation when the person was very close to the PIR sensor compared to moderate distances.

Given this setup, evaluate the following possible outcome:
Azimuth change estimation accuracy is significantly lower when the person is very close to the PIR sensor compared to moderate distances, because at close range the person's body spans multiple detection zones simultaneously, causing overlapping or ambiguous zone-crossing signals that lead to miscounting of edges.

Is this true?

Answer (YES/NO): YES